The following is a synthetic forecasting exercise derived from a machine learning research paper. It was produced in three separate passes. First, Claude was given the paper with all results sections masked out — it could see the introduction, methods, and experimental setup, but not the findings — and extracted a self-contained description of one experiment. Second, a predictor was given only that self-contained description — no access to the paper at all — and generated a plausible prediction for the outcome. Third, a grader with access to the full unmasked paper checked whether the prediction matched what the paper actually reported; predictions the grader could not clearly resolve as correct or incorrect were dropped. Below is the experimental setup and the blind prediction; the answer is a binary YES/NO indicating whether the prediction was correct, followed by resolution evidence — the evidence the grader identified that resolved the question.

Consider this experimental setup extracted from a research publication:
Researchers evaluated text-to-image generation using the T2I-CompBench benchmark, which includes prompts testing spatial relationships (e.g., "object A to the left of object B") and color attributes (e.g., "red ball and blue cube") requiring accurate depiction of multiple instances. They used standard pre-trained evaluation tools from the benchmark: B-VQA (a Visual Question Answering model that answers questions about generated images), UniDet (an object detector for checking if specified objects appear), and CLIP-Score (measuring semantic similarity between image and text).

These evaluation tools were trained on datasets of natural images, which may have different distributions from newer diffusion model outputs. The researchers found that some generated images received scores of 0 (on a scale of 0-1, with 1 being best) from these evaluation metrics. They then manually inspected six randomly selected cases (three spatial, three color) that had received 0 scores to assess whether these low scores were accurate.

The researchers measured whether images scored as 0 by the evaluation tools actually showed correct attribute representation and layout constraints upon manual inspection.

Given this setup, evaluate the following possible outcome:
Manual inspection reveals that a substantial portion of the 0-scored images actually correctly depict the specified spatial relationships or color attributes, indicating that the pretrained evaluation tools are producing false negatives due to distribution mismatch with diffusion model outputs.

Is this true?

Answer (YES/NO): YES